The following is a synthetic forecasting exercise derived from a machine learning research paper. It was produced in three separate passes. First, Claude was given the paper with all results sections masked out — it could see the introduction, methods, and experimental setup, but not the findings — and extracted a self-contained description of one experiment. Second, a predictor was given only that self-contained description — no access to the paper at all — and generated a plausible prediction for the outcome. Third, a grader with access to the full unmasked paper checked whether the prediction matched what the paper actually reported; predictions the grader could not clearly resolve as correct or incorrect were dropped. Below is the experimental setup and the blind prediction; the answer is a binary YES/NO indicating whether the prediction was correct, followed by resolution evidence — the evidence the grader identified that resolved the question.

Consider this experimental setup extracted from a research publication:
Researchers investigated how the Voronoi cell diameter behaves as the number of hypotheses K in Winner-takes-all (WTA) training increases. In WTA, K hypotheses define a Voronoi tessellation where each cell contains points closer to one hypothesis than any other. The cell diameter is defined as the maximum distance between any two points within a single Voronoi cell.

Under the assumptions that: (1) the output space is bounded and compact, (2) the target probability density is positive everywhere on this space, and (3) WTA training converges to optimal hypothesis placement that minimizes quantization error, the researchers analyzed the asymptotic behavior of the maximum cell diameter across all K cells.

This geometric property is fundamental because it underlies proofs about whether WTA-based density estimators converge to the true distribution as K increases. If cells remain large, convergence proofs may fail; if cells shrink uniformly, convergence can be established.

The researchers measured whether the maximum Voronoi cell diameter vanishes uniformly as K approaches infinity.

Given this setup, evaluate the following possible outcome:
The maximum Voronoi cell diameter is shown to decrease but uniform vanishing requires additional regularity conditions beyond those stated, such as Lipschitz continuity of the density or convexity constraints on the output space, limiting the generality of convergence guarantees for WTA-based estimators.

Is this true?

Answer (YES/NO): NO